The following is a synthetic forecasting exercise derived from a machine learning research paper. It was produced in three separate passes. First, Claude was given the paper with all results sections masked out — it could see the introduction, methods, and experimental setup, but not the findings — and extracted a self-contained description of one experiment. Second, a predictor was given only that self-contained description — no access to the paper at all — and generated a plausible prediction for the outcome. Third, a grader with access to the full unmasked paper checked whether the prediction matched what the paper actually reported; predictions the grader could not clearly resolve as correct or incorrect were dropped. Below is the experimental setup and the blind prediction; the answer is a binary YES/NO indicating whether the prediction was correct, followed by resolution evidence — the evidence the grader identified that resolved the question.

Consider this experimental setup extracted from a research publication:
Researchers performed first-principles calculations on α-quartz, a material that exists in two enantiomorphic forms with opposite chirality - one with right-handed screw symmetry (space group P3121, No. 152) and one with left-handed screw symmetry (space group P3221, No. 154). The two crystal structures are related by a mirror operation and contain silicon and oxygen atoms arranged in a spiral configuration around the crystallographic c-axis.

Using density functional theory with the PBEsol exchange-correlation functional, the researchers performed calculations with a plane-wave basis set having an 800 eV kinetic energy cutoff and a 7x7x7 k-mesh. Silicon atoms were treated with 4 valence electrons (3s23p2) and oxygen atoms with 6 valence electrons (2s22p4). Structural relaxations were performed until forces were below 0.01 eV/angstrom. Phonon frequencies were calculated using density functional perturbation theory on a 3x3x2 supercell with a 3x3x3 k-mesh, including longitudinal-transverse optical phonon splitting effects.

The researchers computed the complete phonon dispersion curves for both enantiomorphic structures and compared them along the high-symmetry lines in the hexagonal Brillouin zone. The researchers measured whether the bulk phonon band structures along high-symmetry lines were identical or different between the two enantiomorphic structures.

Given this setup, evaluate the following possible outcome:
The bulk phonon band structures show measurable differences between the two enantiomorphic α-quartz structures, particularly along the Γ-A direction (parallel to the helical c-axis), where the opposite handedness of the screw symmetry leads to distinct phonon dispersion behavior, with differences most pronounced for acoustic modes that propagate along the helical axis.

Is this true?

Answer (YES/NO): NO